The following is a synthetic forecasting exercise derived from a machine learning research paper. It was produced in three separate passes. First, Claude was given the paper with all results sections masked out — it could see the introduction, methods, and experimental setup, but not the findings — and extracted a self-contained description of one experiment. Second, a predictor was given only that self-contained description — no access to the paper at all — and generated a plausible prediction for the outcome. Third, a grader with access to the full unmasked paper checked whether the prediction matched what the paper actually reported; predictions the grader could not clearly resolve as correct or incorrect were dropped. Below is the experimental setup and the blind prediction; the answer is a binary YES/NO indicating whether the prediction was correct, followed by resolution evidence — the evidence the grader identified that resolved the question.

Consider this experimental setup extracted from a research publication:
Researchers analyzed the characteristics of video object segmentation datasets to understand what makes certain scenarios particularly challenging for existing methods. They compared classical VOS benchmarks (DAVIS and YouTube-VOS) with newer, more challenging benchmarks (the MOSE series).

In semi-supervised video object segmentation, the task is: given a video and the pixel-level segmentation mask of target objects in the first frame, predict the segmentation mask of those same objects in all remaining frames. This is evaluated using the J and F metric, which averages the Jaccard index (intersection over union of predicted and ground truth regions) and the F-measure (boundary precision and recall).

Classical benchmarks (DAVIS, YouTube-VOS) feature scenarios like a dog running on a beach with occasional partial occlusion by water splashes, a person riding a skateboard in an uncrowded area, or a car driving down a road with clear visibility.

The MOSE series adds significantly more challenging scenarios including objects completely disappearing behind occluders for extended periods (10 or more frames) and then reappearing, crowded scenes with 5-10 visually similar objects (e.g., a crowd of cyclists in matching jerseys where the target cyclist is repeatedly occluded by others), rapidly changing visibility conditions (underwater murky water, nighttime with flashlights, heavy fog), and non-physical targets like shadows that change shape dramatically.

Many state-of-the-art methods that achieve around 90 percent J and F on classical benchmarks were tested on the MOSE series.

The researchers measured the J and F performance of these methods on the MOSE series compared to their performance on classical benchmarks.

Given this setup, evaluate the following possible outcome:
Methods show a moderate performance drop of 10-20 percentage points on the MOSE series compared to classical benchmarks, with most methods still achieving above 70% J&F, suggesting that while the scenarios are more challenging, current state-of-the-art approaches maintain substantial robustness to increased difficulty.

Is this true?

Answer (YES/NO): NO